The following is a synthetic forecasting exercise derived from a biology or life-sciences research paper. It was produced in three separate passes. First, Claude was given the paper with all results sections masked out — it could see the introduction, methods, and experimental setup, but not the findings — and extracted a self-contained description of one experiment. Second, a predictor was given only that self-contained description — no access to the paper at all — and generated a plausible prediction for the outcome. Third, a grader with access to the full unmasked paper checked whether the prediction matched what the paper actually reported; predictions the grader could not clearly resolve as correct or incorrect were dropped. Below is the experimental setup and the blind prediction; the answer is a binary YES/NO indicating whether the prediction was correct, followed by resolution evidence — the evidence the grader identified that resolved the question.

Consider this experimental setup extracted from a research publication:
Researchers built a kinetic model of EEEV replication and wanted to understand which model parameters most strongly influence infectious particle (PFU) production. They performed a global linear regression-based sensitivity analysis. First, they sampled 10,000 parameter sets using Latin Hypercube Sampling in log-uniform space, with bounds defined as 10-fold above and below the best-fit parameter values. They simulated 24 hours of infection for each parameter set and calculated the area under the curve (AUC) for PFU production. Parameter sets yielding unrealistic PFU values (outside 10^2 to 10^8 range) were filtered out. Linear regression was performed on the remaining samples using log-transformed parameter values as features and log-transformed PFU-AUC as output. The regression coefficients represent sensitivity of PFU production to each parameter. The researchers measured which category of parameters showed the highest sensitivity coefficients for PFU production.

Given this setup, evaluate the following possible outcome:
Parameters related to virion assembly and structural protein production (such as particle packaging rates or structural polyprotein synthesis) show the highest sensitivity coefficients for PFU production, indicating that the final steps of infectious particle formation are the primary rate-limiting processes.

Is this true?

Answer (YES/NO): NO